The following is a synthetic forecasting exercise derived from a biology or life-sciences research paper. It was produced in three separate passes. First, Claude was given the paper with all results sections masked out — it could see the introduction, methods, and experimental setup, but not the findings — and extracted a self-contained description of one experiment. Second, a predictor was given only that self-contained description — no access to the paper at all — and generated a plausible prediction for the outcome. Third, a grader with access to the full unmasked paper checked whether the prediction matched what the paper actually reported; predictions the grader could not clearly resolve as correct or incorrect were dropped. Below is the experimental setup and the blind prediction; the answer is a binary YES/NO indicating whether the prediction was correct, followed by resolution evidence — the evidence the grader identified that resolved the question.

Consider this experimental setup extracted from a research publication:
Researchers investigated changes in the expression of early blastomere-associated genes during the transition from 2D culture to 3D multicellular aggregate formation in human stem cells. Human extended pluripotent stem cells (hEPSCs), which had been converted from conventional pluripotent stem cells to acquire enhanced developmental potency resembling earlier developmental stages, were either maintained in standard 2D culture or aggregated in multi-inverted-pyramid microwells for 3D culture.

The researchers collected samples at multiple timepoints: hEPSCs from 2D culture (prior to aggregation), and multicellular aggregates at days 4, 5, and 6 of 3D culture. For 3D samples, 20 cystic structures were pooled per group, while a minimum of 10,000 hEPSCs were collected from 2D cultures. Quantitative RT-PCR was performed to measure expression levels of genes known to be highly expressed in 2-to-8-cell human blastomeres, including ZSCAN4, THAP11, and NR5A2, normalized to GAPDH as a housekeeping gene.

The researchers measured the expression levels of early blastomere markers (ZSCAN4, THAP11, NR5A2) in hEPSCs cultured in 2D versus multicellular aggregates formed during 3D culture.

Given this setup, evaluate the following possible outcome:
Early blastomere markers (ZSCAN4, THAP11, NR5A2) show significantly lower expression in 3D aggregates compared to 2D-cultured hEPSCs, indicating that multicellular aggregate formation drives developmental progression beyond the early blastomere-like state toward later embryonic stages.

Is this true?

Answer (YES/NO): YES